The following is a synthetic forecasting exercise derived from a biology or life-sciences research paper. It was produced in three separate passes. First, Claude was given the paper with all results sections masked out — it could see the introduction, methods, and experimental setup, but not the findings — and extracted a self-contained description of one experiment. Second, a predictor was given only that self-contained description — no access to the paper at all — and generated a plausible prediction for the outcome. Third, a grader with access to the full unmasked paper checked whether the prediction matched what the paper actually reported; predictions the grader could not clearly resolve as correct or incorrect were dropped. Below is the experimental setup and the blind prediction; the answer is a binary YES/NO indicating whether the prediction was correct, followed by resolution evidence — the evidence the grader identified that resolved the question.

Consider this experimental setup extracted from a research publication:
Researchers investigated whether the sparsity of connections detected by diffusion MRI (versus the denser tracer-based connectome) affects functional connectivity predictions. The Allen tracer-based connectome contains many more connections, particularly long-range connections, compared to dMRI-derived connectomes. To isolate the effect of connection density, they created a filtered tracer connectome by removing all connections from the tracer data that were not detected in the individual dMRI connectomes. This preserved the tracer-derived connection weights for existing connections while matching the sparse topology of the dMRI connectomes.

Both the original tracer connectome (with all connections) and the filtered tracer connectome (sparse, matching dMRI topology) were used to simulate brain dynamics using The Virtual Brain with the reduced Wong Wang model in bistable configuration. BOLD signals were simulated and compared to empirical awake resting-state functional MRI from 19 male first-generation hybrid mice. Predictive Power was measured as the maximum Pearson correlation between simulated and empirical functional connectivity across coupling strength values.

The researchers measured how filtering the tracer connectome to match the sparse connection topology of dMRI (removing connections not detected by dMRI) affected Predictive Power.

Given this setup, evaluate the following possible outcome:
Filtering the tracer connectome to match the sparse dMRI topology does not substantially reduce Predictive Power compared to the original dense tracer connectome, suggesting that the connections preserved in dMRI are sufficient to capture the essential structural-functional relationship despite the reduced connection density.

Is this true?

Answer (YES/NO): NO